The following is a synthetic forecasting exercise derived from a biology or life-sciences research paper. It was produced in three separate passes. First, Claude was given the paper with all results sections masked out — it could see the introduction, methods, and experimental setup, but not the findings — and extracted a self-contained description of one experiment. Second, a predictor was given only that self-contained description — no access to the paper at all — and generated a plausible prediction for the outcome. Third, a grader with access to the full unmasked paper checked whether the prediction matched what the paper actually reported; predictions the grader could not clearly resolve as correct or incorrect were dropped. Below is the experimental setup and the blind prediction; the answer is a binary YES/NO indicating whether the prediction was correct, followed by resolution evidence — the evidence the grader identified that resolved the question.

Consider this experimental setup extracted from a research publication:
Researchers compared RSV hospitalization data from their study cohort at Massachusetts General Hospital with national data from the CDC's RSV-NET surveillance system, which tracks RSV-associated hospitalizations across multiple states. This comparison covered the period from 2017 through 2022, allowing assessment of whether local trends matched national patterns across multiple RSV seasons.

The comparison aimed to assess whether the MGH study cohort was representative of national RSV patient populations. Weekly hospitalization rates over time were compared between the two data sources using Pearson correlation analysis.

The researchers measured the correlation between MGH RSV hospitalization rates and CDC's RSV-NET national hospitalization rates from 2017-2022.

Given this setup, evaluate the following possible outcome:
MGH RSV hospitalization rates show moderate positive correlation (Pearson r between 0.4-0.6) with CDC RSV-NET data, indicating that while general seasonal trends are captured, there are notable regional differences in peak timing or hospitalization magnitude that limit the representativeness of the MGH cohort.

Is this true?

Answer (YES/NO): NO